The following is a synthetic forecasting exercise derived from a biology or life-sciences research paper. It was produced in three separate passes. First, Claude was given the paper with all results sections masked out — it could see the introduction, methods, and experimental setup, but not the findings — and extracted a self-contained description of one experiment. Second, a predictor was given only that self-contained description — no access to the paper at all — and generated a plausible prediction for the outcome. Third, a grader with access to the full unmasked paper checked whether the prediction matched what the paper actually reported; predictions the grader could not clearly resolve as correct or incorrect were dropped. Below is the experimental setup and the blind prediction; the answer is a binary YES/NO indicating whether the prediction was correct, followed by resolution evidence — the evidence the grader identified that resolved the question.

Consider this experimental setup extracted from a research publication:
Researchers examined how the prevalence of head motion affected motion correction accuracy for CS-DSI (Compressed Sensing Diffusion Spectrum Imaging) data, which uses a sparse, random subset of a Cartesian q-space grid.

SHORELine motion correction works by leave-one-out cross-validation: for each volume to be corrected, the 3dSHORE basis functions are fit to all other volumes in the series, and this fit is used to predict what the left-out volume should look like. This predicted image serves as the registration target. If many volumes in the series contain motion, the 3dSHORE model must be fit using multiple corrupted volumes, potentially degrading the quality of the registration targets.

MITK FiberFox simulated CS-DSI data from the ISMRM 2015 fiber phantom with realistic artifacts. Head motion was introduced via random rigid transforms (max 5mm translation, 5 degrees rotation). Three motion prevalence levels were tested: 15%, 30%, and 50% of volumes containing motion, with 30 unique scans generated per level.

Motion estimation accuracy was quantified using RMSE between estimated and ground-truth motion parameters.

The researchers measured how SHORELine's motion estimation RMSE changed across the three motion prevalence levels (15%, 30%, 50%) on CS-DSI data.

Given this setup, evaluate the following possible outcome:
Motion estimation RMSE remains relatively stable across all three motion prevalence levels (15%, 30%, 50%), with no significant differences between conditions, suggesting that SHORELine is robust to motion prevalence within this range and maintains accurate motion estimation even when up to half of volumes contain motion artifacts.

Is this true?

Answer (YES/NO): NO